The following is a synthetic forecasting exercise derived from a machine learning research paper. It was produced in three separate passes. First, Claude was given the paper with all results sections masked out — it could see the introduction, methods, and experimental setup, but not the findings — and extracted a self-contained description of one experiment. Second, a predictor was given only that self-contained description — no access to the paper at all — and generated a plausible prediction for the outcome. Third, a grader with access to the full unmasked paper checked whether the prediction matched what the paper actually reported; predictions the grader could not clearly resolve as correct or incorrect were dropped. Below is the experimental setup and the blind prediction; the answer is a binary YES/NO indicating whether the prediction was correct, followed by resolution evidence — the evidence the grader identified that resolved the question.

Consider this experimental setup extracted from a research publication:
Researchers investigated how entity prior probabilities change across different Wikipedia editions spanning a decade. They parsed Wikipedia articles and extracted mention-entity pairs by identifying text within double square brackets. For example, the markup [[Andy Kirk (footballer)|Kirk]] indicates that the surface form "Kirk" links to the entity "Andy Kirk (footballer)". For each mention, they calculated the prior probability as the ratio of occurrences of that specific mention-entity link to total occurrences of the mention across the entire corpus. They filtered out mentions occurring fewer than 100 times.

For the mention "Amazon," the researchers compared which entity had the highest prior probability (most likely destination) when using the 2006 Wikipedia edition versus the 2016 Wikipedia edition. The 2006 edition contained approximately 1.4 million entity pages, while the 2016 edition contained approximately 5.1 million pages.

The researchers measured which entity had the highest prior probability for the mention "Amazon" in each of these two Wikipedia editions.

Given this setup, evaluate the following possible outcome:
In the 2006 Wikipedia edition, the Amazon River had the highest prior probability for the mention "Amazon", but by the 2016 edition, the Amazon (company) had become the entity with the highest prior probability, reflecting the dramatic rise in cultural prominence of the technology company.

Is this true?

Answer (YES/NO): YES